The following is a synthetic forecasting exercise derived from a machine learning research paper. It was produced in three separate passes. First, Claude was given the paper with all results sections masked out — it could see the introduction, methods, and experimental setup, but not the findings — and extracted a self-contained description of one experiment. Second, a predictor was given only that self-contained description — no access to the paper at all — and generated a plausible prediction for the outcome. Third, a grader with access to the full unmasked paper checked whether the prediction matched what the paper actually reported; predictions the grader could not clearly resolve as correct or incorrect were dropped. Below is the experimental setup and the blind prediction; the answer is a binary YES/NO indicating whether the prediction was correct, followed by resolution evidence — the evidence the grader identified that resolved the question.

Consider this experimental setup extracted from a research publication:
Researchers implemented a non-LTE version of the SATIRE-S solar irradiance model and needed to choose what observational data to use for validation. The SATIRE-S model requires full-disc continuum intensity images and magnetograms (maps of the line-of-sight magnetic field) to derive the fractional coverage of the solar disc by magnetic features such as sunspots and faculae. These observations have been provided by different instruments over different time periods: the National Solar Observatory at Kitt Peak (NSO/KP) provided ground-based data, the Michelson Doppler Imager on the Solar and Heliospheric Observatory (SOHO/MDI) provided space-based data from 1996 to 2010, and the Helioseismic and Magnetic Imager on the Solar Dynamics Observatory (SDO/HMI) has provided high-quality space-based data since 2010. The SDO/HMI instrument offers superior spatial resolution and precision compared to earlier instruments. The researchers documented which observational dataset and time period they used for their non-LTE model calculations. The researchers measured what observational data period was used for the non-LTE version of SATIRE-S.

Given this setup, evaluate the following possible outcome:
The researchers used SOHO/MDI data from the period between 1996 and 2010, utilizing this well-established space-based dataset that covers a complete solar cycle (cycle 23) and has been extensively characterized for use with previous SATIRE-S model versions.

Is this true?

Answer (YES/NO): NO